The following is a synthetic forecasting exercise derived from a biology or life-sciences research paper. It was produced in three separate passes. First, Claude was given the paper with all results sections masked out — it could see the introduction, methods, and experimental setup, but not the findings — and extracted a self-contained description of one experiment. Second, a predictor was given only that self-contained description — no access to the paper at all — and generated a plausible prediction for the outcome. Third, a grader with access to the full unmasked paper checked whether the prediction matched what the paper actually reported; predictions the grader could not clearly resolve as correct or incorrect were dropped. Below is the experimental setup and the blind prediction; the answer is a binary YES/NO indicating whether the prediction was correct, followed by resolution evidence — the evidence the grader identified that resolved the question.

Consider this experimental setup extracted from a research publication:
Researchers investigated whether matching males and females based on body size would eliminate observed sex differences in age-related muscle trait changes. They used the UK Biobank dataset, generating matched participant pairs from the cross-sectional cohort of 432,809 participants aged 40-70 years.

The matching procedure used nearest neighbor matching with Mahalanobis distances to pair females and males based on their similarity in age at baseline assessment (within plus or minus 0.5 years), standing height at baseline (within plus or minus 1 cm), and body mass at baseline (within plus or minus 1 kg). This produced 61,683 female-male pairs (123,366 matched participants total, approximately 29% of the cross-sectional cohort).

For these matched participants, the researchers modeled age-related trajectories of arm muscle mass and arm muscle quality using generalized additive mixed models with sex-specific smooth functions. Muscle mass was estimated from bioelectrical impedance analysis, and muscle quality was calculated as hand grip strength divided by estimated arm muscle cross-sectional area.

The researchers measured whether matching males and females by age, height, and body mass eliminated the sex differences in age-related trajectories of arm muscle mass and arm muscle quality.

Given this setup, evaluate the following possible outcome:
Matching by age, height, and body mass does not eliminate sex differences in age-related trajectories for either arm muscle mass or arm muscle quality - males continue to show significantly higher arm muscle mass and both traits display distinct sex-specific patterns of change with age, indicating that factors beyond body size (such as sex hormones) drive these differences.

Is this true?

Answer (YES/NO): NO